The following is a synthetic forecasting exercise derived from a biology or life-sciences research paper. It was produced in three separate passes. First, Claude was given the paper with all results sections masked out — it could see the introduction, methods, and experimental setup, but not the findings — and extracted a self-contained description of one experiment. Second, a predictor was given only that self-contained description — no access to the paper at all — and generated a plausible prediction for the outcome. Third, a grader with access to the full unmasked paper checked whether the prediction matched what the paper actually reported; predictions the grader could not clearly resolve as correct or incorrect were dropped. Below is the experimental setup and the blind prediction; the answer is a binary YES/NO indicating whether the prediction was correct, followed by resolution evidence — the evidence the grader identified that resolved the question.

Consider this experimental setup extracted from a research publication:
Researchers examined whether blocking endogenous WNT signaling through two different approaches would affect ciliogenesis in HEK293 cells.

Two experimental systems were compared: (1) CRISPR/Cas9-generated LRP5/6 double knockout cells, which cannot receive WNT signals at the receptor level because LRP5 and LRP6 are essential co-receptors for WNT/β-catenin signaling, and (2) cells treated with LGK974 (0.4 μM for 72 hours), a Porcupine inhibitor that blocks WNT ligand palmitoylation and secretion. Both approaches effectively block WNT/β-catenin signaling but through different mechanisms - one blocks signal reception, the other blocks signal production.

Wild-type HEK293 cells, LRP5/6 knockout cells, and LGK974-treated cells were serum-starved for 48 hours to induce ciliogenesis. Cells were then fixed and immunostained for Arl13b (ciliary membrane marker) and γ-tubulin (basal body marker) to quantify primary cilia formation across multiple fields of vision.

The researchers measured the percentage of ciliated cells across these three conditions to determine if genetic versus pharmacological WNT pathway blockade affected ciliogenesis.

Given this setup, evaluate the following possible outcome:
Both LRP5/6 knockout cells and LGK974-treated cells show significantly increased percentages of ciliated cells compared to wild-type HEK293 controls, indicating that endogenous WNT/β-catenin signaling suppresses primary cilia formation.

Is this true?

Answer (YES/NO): NO